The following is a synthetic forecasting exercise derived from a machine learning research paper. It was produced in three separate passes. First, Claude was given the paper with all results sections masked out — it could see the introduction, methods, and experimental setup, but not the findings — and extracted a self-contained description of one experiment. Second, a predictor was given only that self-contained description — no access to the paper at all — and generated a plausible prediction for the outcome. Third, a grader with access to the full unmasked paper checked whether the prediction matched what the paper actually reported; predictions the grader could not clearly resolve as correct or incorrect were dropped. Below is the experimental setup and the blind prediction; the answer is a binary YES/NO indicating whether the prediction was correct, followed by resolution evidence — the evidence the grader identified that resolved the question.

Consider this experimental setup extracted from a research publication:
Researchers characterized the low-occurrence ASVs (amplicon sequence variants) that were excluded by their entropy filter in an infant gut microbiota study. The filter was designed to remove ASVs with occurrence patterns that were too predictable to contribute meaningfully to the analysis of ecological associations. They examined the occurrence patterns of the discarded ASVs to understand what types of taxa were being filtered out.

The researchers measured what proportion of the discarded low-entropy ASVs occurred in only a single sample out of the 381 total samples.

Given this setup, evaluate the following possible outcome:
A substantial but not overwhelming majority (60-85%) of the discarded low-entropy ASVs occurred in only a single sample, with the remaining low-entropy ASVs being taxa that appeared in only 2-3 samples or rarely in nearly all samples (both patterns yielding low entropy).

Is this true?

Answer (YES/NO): YES